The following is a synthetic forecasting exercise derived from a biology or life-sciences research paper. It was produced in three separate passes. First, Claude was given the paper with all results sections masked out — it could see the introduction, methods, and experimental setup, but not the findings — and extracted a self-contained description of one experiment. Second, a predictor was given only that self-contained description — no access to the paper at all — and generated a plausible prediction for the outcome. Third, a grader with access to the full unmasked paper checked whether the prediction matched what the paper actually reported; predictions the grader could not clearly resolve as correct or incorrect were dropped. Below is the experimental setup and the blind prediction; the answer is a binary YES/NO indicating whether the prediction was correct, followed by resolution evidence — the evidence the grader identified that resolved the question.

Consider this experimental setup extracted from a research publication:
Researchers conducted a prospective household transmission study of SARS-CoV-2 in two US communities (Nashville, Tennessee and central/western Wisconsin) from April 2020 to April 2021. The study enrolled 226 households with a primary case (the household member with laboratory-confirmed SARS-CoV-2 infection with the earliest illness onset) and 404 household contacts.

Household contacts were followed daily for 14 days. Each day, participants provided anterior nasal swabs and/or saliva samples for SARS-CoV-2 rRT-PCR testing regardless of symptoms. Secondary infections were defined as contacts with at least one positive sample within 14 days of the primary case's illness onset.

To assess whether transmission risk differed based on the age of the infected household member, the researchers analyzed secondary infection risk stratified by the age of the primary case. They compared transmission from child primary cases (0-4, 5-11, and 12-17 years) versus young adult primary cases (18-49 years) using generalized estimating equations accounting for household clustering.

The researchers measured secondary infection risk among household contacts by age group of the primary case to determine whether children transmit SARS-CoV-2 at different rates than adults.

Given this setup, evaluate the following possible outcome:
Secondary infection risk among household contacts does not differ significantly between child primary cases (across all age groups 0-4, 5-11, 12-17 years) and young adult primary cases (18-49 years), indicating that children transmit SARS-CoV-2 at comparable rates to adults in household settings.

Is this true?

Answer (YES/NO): NO